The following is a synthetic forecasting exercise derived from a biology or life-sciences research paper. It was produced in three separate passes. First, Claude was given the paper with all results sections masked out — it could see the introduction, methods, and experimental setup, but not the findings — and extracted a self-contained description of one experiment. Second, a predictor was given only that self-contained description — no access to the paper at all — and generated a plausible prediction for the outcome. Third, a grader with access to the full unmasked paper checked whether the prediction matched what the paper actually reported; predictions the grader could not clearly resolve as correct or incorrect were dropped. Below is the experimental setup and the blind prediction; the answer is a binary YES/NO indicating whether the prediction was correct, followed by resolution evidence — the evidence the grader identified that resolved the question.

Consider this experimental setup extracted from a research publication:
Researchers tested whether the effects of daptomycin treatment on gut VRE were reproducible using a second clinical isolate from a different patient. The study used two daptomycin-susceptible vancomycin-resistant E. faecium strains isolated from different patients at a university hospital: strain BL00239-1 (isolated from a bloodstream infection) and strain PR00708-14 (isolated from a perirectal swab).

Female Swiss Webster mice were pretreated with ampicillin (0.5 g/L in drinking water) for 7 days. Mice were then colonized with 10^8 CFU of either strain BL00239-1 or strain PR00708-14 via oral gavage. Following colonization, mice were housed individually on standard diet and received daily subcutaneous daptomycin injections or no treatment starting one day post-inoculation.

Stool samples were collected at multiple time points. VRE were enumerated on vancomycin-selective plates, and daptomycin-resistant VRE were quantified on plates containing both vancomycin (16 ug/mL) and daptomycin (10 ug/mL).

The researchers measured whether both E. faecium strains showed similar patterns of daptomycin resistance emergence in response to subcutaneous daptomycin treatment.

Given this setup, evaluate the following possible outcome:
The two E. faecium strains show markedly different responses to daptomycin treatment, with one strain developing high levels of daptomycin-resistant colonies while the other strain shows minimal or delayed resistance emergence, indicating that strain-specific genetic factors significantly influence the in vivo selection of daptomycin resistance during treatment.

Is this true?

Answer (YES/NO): NO